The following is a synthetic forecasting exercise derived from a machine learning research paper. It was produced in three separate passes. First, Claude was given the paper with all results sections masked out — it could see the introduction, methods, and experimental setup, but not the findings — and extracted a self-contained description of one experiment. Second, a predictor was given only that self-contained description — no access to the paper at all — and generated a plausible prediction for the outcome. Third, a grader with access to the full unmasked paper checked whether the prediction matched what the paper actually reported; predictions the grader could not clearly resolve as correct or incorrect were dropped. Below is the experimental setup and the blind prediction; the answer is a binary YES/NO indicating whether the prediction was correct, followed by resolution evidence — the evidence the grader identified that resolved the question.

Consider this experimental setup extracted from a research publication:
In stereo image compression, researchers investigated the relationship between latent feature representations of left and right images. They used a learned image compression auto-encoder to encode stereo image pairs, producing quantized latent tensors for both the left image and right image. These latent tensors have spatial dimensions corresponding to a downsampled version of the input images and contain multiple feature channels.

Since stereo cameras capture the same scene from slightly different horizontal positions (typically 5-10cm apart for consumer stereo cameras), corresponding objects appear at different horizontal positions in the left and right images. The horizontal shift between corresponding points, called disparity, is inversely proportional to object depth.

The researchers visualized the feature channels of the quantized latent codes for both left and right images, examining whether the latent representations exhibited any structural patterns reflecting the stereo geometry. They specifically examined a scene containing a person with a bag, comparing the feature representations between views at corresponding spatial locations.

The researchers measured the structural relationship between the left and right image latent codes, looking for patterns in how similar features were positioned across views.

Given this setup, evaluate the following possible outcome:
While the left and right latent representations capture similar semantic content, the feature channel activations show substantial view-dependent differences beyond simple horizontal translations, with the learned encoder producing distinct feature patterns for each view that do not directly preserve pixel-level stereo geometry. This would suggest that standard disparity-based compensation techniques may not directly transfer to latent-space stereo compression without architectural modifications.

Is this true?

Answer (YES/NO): NO